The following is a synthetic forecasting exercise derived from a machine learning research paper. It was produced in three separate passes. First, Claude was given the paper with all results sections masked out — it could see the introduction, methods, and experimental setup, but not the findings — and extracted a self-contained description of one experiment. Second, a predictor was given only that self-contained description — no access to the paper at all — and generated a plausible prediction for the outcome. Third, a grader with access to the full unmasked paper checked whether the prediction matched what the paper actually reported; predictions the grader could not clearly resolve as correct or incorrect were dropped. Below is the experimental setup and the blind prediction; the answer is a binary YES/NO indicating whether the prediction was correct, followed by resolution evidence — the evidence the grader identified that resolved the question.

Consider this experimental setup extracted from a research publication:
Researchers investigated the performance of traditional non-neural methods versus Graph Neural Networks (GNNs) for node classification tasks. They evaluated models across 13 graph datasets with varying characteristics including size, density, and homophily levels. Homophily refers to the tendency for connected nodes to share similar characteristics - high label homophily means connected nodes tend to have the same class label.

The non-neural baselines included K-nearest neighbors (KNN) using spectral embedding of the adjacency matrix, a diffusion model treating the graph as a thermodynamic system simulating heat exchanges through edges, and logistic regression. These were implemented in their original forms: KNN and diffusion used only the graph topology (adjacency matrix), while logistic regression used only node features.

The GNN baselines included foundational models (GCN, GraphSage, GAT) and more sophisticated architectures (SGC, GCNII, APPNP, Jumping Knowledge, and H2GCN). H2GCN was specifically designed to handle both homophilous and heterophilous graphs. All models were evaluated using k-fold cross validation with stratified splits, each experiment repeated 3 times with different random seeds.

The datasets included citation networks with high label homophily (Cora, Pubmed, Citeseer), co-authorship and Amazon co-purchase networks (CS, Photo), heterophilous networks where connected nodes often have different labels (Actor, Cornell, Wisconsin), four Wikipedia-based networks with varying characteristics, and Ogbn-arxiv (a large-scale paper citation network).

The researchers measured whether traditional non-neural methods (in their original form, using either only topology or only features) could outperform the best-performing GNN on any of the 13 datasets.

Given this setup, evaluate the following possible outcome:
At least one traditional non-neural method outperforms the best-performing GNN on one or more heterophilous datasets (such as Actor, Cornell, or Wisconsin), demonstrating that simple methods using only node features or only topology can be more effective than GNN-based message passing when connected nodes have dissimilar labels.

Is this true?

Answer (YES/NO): YES